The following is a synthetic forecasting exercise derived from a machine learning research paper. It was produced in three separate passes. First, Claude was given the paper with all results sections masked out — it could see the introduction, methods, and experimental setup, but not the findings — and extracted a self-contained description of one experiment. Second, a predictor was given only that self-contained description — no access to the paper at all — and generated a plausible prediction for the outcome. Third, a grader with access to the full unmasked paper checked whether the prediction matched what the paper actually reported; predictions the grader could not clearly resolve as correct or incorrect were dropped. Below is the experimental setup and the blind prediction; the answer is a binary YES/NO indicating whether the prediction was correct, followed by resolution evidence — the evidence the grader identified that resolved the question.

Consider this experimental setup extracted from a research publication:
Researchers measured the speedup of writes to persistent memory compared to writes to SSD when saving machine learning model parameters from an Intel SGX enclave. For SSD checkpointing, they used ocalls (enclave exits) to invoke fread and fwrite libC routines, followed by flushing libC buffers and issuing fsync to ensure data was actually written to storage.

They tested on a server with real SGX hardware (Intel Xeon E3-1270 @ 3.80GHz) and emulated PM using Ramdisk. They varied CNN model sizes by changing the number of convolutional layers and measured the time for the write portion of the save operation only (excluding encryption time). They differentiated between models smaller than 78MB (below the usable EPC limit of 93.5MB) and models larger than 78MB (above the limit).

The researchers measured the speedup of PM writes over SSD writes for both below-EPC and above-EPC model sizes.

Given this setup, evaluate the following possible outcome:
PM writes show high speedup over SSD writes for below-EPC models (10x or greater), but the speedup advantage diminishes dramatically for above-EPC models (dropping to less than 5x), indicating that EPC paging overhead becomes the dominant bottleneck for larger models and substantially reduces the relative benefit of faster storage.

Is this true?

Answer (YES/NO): NO